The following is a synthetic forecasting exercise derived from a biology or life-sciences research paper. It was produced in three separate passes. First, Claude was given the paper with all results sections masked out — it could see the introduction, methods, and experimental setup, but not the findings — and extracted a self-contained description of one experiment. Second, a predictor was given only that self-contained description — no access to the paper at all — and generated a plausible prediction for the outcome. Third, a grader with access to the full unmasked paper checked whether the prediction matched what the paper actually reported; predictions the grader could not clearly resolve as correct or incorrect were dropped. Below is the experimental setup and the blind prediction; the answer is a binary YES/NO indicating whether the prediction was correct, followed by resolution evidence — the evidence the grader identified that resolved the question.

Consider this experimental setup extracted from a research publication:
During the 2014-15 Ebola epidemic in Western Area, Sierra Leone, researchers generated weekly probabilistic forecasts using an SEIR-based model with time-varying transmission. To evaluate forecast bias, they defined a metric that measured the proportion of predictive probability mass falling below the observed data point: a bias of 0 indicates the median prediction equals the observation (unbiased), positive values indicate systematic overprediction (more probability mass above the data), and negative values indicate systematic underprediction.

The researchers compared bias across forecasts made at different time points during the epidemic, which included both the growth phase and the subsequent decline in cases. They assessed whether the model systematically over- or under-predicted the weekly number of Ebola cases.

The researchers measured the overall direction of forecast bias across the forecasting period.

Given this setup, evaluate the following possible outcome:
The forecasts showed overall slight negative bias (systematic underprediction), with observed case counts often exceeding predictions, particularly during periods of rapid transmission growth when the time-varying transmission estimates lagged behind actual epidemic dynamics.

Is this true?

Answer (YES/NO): NO